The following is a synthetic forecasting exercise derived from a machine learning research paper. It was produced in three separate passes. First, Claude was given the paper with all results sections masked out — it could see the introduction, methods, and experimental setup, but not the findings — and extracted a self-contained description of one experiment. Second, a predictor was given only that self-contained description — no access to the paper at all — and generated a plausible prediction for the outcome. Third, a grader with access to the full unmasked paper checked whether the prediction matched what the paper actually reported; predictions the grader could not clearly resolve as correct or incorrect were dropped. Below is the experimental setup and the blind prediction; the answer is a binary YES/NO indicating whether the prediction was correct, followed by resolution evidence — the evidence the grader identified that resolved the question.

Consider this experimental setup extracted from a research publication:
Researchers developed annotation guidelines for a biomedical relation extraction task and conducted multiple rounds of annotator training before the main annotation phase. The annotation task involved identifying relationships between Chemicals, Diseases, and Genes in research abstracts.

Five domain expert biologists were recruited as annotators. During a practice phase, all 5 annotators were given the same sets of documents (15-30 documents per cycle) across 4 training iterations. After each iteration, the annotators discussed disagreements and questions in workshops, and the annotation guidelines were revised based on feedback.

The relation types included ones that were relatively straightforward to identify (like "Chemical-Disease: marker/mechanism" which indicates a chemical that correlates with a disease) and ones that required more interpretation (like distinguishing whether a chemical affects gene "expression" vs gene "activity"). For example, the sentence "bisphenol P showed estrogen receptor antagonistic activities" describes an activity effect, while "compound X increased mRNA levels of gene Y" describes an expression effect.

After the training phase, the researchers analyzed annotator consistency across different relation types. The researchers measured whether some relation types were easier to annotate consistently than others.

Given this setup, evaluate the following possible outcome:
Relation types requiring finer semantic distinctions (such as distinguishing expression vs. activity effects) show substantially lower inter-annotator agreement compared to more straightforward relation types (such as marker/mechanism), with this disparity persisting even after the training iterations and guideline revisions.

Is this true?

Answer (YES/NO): YES